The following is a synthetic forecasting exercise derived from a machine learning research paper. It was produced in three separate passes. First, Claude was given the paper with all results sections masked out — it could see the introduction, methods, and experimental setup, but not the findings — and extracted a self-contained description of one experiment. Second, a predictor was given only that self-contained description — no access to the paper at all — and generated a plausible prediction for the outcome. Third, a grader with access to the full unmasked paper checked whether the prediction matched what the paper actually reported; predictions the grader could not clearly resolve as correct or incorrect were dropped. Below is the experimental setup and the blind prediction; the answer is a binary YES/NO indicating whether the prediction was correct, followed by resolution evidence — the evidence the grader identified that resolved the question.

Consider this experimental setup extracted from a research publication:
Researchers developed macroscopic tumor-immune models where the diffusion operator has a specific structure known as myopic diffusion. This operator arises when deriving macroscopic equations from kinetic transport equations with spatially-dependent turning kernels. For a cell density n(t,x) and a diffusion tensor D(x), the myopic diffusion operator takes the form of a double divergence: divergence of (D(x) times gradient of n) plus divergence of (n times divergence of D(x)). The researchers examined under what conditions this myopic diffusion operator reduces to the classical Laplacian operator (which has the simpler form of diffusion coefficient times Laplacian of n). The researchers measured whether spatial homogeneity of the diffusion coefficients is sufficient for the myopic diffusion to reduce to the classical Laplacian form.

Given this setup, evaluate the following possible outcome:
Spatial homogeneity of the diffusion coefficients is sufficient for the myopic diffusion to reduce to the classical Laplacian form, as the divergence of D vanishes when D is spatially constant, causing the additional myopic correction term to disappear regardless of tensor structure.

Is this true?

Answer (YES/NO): YES